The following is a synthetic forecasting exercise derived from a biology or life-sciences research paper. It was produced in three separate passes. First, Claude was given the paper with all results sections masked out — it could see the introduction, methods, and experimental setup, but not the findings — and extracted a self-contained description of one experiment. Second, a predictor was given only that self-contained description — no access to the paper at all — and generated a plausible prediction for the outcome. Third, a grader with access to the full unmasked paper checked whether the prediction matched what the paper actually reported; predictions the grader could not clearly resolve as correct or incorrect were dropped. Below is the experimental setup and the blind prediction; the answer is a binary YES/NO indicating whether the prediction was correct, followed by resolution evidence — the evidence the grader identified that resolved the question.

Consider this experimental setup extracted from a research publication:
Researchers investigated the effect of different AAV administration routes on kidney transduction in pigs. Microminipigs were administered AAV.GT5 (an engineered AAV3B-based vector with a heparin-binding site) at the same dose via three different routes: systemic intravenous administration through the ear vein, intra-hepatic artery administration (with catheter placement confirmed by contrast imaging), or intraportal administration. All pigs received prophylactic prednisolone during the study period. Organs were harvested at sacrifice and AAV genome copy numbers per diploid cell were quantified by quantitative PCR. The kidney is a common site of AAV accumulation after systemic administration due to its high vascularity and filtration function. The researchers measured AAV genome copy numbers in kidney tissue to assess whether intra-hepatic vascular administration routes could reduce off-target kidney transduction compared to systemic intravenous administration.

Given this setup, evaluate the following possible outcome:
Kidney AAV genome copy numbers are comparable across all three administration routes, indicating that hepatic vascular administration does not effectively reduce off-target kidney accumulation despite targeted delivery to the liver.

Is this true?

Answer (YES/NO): NO